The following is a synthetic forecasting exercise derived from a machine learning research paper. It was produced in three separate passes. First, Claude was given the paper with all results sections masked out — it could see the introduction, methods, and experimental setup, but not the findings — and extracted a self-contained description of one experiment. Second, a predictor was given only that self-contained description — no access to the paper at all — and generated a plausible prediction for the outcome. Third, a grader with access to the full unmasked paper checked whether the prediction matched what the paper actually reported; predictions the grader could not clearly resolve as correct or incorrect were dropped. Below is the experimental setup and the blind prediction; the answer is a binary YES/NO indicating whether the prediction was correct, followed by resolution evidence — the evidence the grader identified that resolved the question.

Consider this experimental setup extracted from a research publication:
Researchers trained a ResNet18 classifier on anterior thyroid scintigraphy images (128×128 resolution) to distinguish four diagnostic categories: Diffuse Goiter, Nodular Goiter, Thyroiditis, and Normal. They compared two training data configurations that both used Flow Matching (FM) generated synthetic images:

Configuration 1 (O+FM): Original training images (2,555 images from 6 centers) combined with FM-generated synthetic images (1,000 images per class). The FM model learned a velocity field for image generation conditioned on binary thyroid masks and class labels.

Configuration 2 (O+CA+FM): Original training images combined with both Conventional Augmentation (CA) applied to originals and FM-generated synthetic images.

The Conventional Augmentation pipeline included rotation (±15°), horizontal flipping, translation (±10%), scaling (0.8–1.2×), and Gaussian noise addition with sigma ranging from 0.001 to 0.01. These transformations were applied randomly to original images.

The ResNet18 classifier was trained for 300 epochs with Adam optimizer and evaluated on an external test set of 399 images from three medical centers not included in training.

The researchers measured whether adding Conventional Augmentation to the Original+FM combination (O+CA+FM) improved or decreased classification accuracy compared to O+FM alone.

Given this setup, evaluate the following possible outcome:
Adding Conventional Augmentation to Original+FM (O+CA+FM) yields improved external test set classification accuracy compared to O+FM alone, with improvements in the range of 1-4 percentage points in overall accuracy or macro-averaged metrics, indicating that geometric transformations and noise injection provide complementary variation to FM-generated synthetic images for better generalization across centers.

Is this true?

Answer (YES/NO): NO